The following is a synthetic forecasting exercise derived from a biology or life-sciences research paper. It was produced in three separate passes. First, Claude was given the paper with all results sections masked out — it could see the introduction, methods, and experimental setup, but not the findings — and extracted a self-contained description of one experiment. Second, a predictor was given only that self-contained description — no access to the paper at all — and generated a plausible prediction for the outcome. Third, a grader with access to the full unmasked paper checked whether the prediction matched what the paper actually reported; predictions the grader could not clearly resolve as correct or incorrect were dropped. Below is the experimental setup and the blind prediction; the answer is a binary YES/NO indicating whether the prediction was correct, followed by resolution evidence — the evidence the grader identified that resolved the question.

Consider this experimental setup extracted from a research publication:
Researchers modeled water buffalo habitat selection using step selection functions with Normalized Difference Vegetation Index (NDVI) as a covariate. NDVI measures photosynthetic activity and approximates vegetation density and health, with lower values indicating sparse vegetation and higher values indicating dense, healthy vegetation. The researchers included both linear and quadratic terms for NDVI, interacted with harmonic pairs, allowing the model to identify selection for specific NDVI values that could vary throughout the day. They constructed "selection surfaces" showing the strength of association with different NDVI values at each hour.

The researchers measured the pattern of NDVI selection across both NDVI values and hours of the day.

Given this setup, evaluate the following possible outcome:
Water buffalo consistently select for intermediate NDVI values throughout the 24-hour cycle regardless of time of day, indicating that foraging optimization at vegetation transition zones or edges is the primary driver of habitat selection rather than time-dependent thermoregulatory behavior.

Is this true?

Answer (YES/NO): NO